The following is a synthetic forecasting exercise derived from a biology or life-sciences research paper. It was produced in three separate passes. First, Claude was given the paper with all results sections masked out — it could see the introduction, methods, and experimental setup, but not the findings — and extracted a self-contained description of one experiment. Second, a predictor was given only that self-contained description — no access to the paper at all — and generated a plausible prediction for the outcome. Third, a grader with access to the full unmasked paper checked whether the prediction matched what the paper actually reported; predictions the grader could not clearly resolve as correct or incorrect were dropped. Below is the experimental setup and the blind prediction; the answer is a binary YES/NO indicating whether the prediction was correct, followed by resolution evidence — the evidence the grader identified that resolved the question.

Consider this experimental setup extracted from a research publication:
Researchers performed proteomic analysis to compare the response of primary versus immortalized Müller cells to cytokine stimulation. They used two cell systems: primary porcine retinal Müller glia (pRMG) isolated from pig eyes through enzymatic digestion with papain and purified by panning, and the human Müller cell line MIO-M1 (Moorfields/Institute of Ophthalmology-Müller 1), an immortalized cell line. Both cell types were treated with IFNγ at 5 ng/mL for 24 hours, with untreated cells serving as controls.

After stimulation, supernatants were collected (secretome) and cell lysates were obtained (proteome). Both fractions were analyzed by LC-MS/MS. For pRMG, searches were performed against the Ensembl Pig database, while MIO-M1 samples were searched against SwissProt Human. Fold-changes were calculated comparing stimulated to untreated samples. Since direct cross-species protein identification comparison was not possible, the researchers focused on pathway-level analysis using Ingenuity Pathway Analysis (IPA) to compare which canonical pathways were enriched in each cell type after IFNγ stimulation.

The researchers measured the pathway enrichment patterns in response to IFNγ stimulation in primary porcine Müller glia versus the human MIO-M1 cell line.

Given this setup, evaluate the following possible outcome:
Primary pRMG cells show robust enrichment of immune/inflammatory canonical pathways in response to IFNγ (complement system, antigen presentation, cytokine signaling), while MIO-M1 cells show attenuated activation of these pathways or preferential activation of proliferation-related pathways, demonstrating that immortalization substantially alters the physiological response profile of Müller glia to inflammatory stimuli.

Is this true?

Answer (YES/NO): NO